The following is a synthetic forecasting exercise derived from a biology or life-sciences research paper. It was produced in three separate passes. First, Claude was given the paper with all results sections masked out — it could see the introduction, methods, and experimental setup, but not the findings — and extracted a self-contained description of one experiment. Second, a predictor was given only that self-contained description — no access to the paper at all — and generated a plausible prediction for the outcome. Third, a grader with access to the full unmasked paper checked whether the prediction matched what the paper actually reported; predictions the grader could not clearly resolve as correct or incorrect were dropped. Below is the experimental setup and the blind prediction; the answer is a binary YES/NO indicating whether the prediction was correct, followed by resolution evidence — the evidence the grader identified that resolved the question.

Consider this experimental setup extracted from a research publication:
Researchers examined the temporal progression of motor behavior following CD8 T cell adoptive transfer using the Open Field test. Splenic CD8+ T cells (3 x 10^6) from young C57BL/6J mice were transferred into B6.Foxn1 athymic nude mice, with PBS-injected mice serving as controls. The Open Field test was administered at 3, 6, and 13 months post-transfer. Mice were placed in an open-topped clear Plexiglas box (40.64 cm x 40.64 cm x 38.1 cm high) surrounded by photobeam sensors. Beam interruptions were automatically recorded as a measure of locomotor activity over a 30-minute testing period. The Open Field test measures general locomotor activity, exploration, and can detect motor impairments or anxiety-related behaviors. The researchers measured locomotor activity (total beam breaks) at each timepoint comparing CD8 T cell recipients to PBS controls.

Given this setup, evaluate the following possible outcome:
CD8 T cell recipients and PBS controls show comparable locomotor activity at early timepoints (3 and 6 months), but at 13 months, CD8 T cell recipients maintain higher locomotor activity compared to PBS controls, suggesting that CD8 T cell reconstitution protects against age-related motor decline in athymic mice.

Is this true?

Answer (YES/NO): NO